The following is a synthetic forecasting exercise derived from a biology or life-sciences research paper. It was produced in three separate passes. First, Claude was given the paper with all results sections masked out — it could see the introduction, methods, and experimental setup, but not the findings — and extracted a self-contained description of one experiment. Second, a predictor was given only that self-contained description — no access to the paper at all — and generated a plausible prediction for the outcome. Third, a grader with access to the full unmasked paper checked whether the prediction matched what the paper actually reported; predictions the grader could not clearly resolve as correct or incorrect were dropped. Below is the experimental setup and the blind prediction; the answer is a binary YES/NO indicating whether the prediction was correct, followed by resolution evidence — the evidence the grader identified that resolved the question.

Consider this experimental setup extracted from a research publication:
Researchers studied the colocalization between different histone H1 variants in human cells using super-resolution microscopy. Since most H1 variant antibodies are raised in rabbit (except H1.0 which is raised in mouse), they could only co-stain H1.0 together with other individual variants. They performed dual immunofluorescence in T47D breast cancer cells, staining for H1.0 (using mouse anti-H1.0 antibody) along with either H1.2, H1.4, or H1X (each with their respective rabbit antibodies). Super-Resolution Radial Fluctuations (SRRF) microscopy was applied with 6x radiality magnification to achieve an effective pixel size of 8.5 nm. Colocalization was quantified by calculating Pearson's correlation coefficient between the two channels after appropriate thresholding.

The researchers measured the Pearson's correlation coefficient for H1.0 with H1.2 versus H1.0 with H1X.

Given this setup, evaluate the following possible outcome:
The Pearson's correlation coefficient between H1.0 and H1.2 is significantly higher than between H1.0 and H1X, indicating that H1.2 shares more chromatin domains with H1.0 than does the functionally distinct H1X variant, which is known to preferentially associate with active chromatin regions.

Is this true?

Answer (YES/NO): NO